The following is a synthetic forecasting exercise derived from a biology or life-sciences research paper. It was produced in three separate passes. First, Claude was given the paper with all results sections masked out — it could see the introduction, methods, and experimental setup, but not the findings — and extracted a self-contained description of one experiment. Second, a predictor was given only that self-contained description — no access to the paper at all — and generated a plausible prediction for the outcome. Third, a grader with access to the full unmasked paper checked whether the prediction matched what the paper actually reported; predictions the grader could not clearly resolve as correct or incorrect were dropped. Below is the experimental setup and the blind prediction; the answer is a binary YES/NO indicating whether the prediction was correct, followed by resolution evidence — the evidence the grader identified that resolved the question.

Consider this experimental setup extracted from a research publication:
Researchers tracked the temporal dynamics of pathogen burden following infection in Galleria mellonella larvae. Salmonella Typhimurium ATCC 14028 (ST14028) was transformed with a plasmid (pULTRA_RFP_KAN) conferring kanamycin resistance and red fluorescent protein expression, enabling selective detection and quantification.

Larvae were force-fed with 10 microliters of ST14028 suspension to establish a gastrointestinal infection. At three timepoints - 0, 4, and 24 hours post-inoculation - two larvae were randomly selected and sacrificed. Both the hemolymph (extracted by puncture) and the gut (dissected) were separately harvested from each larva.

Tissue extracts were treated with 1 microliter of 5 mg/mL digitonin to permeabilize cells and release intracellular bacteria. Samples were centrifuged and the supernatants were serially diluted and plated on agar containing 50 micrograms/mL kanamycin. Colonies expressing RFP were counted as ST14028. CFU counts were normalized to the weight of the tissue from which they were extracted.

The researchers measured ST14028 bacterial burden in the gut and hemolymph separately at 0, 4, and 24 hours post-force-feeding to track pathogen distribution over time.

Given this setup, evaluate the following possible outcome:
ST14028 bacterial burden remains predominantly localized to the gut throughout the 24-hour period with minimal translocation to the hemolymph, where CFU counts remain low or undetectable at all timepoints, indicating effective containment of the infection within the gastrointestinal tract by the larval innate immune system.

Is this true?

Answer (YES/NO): NO